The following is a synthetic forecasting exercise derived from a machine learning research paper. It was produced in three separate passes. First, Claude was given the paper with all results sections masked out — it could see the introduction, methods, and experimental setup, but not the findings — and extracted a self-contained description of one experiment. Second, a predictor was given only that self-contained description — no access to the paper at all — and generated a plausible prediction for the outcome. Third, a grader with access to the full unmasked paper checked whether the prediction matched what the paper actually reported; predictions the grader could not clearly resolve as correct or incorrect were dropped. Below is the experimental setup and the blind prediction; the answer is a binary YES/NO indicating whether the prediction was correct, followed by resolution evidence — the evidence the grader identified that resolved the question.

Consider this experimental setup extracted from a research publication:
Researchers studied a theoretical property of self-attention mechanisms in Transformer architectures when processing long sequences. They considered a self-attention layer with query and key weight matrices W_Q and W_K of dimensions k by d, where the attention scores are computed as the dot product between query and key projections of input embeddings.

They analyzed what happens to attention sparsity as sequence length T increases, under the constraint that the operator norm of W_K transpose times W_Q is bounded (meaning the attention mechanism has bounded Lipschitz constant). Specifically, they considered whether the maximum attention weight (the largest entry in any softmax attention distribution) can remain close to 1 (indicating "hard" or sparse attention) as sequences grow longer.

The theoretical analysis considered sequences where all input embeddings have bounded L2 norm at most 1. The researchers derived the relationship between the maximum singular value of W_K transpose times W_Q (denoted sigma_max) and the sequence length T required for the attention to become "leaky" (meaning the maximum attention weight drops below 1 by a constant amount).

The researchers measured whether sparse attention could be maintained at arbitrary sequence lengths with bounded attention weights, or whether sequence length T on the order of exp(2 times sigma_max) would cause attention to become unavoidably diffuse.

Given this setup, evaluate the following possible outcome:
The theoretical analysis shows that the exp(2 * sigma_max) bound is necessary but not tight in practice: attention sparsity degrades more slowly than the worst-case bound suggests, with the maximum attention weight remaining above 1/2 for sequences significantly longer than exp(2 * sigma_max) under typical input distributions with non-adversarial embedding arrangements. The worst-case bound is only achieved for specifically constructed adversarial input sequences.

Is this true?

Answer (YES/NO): NO